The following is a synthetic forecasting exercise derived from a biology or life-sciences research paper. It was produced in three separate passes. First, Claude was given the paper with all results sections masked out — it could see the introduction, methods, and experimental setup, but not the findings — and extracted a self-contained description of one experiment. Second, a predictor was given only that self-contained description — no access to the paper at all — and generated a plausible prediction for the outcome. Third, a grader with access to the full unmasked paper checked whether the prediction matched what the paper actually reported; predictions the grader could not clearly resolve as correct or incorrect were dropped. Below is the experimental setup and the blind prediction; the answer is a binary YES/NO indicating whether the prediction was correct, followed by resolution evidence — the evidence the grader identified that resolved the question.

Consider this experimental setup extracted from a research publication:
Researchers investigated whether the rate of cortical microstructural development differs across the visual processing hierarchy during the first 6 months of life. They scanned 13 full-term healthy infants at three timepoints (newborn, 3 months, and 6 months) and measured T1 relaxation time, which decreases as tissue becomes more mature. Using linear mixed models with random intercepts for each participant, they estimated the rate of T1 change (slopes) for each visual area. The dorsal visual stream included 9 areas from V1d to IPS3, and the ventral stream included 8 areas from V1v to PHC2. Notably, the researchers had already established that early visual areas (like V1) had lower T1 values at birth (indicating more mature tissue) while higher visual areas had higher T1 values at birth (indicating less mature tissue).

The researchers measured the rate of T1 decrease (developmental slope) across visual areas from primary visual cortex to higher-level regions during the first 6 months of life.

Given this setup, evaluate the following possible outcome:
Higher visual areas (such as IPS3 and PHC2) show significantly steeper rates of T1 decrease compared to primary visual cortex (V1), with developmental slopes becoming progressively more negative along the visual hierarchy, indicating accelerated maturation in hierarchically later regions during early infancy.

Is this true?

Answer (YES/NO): YES